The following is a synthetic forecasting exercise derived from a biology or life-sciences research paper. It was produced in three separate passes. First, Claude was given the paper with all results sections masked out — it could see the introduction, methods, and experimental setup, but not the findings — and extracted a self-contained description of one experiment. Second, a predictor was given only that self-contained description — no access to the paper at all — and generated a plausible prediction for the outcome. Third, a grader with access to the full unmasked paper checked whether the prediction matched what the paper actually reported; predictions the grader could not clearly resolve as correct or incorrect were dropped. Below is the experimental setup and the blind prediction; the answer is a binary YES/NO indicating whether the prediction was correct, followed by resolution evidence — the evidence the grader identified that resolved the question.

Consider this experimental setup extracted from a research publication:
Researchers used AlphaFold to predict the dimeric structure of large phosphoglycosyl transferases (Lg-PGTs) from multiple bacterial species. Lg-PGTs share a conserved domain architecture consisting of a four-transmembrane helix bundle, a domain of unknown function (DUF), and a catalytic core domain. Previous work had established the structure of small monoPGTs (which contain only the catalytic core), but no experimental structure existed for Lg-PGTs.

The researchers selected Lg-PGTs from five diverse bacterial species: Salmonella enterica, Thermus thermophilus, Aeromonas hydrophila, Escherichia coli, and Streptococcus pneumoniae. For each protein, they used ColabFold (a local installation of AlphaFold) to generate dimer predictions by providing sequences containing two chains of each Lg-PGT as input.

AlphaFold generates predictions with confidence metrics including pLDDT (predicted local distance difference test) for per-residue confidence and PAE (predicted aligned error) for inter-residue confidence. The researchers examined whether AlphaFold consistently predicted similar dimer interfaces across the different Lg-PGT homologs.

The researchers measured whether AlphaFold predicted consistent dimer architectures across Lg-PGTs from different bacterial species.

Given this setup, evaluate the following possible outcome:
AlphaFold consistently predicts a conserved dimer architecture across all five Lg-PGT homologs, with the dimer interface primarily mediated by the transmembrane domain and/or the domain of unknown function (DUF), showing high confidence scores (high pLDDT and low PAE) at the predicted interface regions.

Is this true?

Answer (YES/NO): YES